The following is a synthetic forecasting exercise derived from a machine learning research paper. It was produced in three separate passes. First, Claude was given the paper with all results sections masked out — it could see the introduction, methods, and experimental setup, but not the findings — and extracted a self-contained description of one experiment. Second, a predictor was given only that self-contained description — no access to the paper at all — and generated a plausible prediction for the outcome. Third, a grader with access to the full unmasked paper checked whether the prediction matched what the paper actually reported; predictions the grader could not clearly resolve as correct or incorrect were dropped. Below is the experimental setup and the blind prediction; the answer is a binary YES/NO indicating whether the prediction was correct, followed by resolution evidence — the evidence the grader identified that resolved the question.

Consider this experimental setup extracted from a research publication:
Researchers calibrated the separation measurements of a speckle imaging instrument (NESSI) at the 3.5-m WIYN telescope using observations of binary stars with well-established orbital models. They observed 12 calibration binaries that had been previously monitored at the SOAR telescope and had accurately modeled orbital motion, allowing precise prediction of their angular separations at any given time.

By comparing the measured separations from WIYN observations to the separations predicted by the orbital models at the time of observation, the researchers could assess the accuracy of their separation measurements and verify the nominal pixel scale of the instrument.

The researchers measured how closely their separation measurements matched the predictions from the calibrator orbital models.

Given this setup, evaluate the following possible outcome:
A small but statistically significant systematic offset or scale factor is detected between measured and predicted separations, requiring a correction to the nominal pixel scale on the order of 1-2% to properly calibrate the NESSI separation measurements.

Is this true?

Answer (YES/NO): NO